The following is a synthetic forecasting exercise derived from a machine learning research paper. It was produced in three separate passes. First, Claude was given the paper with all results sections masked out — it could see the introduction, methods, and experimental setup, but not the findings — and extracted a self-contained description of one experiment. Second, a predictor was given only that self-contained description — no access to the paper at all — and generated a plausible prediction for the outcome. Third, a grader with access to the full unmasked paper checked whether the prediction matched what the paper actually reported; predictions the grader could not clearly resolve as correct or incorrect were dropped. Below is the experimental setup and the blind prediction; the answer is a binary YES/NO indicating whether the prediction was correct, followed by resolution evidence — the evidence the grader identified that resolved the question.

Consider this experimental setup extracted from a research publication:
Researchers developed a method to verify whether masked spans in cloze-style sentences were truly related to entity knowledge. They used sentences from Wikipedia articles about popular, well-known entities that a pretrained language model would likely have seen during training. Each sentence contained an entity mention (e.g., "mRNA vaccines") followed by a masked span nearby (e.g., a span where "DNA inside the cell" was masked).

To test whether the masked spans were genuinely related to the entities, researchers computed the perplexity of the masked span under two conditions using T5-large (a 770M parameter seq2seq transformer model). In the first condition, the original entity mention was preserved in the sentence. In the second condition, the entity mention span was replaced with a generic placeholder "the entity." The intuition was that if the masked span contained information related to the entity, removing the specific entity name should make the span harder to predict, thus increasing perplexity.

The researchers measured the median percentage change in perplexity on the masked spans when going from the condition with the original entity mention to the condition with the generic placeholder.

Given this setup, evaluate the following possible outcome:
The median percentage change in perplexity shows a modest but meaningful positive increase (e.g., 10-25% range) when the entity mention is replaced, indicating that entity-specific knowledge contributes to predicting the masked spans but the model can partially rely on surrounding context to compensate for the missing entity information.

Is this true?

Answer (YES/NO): NO